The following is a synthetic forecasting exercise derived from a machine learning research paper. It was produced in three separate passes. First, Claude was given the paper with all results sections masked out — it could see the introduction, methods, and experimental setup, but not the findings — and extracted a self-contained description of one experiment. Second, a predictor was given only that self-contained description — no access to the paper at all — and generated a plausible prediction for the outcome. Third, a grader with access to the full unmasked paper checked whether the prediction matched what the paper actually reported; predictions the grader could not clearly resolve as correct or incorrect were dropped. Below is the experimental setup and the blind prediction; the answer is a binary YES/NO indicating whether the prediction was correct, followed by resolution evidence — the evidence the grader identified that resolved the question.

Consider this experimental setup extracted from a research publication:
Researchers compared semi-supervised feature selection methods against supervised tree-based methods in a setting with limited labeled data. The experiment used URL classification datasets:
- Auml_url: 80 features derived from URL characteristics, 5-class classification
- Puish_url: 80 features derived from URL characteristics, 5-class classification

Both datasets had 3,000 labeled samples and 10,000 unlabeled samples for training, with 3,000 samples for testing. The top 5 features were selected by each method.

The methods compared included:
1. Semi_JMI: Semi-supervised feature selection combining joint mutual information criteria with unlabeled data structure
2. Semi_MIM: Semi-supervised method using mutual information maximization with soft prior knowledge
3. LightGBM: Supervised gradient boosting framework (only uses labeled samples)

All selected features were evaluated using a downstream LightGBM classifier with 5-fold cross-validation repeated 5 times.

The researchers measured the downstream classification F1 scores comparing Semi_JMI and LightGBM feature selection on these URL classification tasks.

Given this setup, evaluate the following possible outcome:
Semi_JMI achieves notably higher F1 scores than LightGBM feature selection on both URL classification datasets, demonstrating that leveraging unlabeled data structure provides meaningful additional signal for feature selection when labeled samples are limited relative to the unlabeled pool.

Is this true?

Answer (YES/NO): NO